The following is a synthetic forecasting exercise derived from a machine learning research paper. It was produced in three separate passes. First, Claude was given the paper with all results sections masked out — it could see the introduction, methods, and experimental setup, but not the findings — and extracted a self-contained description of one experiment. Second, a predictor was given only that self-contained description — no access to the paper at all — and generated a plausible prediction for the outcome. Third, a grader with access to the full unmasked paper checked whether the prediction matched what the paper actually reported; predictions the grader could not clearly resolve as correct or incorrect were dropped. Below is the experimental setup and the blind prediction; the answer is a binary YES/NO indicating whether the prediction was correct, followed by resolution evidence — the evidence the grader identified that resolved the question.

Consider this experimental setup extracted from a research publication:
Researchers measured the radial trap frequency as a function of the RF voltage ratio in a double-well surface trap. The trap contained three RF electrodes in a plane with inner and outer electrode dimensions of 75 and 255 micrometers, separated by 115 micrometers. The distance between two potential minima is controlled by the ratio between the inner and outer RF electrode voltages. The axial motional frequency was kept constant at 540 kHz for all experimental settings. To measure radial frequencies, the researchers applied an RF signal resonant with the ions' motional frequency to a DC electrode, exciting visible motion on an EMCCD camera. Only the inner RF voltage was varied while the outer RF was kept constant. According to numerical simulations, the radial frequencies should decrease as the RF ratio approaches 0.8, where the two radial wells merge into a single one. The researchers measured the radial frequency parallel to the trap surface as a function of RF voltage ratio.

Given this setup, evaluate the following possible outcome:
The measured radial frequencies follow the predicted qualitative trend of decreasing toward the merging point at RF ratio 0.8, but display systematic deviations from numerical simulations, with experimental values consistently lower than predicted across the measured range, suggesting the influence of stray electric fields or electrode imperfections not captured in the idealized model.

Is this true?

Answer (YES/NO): NO